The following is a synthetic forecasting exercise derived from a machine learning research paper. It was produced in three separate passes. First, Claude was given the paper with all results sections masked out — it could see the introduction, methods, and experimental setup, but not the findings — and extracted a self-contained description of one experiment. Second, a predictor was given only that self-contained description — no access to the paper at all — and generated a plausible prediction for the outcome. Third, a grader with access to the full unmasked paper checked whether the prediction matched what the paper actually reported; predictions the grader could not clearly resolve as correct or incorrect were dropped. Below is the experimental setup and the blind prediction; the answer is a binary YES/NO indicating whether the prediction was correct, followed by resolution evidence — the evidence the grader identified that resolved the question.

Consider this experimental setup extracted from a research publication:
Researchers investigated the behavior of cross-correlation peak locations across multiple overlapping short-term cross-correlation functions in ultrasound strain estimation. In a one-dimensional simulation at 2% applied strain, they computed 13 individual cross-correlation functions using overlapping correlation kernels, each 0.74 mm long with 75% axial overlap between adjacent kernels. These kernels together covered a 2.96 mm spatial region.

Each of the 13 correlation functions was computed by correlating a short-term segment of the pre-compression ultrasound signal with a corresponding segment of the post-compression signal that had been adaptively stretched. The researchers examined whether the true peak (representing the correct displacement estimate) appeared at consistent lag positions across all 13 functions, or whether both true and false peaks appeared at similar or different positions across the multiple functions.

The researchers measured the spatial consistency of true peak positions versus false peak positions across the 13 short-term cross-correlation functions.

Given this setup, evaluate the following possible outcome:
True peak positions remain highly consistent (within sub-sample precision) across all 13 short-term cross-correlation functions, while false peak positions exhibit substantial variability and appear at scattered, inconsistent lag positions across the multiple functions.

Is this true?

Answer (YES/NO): YES